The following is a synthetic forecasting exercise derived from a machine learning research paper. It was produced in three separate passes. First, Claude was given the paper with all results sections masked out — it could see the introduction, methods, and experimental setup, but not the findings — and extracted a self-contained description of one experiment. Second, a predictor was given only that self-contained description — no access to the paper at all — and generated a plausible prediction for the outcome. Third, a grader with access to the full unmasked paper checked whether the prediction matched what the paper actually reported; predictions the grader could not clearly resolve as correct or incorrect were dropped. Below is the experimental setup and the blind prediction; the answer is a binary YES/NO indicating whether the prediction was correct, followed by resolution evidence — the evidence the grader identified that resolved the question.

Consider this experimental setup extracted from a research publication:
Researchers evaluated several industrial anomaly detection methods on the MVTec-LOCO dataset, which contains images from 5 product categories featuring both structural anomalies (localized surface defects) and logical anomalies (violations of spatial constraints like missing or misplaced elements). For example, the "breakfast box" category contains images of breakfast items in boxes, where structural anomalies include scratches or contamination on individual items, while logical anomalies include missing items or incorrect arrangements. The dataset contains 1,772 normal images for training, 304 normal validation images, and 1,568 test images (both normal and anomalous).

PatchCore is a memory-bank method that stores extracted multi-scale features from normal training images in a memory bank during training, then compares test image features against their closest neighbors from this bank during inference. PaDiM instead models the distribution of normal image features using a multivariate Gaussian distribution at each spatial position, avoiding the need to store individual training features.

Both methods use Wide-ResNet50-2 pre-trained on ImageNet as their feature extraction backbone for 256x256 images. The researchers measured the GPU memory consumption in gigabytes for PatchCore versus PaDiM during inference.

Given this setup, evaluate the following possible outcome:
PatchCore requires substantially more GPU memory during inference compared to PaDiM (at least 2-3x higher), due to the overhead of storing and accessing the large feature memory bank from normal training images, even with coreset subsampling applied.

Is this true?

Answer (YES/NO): YES